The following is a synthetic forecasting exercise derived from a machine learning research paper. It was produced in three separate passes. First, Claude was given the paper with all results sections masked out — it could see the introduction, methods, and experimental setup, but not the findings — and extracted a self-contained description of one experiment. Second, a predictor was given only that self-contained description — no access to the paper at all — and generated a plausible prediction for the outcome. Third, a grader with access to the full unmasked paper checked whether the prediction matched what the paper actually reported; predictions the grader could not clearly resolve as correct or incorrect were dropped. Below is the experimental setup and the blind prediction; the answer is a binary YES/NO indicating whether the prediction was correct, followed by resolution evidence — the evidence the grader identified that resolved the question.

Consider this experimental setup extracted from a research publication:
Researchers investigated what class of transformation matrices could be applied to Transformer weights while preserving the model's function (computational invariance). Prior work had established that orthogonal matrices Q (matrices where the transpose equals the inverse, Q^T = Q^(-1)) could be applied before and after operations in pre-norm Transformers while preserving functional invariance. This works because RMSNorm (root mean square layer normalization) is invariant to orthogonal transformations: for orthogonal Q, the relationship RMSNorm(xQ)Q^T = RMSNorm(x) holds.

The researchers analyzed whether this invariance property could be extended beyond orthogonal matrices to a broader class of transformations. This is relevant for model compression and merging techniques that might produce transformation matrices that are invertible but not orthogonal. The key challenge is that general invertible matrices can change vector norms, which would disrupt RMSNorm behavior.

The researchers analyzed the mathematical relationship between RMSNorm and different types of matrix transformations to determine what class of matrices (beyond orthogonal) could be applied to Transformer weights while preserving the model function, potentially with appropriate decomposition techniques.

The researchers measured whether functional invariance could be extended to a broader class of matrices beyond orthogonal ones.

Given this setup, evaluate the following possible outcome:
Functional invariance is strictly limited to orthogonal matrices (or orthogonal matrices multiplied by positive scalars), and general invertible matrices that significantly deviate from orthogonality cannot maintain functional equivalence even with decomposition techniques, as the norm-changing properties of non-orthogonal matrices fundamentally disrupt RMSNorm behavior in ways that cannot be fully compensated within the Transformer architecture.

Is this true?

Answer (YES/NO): NO